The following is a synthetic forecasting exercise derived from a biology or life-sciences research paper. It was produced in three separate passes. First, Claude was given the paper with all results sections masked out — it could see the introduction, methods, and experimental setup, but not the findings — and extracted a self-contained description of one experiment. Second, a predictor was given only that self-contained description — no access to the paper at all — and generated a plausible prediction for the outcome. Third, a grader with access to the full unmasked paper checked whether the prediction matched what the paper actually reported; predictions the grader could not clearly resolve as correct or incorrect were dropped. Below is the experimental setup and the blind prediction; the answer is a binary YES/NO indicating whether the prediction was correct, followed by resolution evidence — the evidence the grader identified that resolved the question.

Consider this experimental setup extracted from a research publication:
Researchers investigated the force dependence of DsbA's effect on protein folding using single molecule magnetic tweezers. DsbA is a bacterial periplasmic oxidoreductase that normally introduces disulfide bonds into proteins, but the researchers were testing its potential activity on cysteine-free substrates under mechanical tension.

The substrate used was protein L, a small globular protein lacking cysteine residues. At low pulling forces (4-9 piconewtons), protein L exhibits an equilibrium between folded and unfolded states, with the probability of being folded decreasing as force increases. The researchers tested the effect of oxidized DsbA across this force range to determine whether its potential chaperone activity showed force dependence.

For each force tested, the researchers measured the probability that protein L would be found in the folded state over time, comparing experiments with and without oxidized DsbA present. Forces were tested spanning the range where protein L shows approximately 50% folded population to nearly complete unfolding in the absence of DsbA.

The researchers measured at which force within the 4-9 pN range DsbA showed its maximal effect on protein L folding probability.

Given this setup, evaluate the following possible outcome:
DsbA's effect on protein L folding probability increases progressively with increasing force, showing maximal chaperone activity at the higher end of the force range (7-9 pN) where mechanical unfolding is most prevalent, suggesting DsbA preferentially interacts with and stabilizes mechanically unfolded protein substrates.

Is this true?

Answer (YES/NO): YES